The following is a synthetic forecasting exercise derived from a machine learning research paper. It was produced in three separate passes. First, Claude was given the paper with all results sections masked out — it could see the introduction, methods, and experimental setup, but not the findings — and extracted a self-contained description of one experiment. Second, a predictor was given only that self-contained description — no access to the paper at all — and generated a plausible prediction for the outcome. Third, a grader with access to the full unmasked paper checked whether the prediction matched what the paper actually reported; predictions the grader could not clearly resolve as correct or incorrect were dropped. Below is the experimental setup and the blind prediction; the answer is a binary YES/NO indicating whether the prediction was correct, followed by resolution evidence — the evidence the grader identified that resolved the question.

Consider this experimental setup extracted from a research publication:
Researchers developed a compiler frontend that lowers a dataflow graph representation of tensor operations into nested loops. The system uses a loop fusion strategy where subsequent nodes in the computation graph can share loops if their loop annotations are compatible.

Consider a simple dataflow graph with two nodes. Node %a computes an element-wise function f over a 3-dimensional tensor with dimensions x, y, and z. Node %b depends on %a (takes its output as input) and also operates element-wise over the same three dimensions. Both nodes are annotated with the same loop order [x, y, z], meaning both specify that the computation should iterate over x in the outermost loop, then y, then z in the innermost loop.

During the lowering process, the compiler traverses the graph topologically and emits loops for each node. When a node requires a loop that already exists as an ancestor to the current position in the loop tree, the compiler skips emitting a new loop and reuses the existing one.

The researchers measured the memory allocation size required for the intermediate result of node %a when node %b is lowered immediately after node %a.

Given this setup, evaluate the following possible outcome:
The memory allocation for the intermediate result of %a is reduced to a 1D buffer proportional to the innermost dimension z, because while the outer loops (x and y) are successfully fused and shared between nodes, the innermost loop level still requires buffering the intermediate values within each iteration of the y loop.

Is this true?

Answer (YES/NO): NO